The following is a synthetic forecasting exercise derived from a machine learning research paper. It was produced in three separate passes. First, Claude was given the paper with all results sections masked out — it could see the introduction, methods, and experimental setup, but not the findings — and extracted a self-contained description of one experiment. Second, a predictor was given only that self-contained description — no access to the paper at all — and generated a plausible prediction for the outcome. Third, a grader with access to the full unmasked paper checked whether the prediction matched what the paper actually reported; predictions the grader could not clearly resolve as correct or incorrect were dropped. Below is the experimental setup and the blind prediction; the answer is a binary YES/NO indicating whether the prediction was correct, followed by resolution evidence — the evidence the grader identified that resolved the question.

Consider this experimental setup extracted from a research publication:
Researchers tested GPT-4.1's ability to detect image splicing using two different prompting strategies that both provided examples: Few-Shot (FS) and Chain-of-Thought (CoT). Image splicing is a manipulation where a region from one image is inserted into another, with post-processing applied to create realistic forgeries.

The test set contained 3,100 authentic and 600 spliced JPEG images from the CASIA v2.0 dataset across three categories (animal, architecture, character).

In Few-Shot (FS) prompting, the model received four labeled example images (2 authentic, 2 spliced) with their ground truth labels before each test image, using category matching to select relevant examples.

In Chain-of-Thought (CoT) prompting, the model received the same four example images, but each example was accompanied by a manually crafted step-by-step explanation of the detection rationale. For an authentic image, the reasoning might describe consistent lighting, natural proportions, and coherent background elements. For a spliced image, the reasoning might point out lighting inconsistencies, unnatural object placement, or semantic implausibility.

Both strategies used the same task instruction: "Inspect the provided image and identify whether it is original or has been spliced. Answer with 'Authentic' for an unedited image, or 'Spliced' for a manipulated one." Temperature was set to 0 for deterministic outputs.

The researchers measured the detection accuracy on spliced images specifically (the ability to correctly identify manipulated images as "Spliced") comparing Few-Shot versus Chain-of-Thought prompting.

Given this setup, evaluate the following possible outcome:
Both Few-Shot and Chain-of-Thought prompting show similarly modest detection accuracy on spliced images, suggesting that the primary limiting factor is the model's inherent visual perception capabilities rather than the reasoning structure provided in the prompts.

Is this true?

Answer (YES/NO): NO